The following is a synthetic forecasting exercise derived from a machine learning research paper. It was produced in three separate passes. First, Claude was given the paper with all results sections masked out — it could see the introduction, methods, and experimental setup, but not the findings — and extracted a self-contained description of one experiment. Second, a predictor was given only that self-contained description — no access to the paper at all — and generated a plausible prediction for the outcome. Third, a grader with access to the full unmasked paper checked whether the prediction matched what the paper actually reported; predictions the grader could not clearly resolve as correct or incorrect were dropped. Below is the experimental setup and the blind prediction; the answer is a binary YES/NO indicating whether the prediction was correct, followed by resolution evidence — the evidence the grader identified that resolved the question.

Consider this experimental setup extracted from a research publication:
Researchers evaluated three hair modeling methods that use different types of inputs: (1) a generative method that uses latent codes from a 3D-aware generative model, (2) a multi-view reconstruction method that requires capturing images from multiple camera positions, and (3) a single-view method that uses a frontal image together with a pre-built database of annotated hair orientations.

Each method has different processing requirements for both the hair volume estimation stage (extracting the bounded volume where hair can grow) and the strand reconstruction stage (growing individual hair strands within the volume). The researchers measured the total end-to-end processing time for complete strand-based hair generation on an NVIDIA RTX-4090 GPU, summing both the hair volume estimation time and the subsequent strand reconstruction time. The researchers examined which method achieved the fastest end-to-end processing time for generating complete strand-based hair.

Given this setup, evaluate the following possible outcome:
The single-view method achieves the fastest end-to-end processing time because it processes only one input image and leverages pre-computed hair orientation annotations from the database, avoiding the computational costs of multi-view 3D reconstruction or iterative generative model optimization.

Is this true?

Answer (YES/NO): YES